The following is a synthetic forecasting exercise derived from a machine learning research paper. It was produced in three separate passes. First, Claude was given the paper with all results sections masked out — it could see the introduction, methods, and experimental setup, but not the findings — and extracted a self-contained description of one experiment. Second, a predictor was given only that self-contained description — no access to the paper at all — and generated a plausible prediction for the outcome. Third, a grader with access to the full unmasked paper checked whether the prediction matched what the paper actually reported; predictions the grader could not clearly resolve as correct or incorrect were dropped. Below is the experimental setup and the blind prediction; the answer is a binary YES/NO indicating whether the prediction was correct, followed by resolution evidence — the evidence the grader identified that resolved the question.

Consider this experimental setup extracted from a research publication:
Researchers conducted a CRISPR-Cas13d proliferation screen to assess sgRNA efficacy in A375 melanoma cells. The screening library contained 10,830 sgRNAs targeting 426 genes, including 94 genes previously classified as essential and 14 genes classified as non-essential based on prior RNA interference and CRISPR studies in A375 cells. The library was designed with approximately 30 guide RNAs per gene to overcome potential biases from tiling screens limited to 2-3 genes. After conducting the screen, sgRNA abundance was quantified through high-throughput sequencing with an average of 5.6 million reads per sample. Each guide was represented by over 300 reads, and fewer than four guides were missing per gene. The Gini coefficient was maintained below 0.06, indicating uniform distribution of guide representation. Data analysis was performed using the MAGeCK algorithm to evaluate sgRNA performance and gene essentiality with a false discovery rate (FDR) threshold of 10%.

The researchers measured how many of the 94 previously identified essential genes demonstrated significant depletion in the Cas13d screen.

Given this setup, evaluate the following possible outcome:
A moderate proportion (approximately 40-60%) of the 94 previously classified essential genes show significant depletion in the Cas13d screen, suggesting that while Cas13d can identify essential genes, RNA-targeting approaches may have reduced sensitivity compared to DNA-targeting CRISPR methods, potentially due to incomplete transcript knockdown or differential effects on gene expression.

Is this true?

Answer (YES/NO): NO